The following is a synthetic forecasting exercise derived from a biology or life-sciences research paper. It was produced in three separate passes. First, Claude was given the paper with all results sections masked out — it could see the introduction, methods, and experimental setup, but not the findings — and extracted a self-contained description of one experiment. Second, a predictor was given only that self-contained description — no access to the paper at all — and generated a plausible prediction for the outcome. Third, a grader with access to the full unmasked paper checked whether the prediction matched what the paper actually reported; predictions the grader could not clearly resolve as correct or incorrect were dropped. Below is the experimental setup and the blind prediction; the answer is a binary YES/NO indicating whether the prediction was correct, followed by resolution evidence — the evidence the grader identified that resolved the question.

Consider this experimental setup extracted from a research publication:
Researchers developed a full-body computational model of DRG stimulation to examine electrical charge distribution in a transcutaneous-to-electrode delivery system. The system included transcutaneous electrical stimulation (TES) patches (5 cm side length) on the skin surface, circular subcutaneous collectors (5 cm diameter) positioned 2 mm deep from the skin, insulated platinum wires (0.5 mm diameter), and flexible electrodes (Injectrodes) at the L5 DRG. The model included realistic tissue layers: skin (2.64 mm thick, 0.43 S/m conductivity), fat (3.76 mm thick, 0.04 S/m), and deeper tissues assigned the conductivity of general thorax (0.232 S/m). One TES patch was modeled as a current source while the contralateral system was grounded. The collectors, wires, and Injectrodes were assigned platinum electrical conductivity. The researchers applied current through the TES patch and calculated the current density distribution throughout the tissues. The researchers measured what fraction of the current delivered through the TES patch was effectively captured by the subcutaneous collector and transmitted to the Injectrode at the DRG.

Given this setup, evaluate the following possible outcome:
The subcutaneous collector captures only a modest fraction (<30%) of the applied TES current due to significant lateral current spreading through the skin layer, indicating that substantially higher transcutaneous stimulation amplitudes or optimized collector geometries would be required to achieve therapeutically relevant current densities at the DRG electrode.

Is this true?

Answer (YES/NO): NO